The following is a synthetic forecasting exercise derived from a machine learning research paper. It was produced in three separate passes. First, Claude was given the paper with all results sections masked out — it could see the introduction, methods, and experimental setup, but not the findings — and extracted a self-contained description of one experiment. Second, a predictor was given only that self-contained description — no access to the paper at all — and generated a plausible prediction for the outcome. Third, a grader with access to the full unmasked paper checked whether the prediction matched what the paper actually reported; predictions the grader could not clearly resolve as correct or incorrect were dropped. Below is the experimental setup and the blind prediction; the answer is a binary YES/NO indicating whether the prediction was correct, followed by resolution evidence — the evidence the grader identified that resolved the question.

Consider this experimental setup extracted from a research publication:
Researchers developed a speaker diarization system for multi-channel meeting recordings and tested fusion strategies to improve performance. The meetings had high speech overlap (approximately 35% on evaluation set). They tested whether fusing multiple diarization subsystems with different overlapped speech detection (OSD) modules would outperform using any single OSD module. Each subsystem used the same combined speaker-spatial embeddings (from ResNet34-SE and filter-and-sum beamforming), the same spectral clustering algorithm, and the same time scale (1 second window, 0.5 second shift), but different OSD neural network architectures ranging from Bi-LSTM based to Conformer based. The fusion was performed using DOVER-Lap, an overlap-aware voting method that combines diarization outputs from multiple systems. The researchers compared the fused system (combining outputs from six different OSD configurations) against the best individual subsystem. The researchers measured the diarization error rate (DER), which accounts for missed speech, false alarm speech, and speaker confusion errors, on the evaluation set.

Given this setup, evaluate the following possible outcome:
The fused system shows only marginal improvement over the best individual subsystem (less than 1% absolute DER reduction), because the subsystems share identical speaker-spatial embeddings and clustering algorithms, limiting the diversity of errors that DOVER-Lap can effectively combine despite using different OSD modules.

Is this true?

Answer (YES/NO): YES